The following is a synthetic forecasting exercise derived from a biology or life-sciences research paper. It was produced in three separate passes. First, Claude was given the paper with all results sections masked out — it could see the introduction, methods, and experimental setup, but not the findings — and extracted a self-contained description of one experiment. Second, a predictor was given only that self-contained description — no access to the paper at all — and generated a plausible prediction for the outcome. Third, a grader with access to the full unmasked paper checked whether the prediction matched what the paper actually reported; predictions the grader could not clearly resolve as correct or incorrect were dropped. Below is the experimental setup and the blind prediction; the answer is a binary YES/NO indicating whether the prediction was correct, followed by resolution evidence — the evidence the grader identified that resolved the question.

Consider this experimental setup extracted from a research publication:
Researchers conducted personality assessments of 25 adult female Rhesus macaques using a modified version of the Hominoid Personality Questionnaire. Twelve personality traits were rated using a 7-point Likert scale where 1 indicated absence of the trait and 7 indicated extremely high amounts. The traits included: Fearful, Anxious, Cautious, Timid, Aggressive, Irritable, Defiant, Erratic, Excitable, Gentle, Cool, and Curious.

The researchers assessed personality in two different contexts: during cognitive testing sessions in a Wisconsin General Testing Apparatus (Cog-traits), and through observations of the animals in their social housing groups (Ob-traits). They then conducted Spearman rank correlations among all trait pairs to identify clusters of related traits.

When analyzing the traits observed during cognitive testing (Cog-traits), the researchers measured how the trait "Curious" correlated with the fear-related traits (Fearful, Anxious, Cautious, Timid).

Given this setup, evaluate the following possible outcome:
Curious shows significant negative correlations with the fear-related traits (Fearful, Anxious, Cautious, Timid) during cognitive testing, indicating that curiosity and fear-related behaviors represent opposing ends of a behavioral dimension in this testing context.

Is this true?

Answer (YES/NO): YES